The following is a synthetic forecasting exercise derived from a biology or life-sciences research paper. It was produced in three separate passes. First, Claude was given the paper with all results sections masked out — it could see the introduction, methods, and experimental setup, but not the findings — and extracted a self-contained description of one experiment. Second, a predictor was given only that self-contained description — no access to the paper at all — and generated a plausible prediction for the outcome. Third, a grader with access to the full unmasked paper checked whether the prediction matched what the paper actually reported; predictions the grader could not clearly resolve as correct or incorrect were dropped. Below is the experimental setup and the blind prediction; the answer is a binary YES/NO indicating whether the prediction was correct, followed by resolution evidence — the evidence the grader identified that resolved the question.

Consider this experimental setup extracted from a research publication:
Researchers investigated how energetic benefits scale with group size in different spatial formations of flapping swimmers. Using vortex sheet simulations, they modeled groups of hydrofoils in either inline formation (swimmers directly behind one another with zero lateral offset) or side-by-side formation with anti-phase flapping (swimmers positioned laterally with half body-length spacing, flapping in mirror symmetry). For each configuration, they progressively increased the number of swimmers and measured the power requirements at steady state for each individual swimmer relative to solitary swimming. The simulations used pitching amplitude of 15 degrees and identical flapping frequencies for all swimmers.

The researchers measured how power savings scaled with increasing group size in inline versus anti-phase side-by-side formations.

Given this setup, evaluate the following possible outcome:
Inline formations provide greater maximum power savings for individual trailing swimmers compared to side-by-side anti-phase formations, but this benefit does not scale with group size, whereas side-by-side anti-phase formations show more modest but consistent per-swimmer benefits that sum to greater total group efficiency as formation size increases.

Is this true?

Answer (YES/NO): NO